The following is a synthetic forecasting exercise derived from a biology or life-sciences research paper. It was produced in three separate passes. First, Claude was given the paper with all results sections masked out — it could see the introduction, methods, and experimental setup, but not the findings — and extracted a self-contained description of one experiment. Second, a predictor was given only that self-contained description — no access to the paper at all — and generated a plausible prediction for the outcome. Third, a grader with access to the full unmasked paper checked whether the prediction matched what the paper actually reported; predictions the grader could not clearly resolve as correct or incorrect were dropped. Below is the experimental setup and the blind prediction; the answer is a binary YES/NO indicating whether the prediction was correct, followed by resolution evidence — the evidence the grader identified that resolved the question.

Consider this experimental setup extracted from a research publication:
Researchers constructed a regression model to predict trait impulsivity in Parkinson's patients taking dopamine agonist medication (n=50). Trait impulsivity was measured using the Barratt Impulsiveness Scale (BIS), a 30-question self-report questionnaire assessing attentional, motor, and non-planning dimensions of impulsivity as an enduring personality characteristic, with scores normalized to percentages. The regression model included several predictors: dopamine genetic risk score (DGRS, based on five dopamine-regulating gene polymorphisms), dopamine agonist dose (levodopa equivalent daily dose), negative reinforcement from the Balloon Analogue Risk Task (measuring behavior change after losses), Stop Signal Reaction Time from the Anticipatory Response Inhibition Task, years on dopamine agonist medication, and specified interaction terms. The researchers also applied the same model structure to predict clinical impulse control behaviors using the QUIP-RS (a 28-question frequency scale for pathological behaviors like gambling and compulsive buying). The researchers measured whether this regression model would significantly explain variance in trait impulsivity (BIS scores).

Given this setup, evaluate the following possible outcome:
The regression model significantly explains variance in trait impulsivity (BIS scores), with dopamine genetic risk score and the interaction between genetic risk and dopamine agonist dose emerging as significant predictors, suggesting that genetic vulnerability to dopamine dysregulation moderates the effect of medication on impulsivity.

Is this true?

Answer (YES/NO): NO